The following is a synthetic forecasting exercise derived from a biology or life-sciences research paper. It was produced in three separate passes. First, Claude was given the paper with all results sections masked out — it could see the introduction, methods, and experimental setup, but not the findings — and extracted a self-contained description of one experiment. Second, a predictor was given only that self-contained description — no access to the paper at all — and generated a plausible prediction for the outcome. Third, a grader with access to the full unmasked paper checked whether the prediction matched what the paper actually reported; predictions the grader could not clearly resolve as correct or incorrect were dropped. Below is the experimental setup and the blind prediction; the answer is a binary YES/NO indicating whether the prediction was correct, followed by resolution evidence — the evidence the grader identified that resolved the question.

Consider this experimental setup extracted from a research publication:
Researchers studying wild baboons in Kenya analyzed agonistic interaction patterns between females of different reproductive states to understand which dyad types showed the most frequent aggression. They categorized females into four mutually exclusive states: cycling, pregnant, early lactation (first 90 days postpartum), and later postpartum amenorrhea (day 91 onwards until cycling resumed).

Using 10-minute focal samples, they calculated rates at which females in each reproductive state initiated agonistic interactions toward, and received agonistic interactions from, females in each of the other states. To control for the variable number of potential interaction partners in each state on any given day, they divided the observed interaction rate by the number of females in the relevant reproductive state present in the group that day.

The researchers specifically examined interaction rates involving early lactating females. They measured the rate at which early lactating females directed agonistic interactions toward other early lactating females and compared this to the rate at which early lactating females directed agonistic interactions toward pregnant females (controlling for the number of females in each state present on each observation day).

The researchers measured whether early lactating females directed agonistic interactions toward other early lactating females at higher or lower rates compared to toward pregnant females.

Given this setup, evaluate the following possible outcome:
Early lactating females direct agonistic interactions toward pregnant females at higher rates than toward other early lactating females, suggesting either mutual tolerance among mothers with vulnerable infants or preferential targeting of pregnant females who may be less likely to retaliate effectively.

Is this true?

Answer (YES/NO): NO